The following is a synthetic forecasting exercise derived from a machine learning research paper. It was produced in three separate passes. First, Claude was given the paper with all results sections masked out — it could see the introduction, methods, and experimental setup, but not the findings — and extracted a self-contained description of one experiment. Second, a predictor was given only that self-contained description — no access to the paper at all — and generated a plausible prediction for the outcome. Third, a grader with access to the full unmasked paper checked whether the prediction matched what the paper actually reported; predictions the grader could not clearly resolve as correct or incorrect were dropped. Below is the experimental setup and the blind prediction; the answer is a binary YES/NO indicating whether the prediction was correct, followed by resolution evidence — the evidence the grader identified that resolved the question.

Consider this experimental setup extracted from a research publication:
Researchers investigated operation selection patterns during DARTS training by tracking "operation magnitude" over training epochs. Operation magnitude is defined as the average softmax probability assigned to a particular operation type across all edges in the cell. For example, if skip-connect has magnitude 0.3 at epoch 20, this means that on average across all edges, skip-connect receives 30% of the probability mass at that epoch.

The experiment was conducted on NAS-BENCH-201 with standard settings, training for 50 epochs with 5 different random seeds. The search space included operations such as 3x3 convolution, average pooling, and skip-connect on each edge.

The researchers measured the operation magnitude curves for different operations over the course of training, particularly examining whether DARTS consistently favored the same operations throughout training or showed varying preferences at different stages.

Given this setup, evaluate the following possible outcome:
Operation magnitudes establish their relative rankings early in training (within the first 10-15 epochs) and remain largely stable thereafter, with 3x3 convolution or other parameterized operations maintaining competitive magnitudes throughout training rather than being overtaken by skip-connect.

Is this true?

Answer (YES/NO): NO